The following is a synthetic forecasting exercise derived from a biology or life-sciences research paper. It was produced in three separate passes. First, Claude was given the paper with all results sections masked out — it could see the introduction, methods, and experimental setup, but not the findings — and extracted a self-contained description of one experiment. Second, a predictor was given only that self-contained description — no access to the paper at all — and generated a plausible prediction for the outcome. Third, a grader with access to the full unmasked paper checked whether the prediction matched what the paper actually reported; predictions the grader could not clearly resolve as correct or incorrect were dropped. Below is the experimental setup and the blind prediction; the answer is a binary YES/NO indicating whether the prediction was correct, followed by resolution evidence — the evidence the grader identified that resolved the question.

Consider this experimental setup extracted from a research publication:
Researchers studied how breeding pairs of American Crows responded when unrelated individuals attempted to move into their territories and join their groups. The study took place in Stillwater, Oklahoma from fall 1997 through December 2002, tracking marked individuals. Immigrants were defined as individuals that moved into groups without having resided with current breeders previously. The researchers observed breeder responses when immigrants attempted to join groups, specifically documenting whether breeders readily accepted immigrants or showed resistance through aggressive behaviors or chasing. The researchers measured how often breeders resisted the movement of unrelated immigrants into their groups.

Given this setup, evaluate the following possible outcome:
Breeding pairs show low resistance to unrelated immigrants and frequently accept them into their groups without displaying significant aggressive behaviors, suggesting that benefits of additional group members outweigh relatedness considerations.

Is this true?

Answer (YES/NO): YES